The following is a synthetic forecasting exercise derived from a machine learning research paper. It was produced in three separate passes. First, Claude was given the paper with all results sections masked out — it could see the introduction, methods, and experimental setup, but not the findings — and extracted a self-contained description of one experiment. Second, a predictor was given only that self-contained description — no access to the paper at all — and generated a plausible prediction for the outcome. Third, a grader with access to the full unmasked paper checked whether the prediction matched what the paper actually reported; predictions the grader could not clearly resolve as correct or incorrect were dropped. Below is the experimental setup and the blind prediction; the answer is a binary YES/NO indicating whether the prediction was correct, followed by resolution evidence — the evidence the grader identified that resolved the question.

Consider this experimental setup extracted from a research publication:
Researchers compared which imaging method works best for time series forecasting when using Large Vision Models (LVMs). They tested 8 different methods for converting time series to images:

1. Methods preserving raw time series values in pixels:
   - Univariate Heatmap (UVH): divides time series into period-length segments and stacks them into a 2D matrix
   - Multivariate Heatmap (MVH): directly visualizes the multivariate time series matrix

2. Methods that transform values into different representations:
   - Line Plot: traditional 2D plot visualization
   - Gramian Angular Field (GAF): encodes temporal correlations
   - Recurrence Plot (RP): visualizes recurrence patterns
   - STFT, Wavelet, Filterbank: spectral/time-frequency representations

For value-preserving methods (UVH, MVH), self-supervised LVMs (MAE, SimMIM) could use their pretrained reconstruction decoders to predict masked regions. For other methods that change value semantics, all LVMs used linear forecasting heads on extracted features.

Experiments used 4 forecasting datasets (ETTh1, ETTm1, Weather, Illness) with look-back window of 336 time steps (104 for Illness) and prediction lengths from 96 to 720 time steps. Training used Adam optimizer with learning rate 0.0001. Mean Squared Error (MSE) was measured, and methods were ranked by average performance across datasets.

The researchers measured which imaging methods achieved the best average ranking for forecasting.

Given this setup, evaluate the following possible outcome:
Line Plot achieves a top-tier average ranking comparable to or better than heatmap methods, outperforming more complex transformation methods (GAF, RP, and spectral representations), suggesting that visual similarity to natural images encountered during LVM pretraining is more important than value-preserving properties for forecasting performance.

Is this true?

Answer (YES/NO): NO